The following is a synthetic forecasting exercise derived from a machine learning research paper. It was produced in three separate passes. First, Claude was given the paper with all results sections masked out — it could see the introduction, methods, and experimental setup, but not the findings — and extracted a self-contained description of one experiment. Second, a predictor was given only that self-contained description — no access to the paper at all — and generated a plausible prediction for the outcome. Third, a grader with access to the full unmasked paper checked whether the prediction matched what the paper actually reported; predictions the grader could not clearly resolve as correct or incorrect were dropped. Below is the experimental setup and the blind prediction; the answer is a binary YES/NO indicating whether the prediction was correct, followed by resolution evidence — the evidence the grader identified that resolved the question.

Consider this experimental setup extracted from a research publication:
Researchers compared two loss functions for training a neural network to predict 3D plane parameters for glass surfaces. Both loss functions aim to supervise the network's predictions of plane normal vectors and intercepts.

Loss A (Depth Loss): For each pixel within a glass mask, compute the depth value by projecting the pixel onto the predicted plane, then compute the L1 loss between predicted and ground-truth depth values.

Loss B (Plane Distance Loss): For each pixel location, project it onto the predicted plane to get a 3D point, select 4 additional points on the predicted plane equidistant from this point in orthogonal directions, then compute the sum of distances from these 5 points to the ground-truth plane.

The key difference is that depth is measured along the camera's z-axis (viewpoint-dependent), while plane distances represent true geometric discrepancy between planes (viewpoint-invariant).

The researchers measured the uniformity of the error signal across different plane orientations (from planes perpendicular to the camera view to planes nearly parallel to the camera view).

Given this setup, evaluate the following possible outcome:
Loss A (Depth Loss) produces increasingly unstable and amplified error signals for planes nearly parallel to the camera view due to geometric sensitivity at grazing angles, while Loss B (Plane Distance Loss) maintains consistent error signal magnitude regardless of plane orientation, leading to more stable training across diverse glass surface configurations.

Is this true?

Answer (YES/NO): YES